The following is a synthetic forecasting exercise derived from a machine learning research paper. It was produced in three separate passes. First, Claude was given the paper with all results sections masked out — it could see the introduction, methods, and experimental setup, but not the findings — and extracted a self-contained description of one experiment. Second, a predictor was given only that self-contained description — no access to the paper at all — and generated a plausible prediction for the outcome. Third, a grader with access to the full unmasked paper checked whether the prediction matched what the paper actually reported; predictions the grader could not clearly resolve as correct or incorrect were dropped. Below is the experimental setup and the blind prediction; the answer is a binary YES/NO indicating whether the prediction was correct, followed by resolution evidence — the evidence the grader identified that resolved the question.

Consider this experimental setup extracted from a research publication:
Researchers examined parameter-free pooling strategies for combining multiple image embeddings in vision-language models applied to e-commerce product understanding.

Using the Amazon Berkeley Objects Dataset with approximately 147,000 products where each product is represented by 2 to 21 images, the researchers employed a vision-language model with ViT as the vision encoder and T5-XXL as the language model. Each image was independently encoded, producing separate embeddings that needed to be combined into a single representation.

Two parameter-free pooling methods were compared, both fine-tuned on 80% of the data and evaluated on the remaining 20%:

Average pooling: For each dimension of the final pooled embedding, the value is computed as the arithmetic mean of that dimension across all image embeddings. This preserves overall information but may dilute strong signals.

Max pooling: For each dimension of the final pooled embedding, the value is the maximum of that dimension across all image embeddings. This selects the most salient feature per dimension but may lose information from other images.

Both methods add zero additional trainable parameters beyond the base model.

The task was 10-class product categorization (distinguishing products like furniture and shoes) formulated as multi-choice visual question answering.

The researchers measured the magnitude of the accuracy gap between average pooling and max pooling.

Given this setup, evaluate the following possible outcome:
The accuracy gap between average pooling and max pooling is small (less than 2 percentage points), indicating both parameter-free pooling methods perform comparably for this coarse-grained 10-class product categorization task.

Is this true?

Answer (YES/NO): NO